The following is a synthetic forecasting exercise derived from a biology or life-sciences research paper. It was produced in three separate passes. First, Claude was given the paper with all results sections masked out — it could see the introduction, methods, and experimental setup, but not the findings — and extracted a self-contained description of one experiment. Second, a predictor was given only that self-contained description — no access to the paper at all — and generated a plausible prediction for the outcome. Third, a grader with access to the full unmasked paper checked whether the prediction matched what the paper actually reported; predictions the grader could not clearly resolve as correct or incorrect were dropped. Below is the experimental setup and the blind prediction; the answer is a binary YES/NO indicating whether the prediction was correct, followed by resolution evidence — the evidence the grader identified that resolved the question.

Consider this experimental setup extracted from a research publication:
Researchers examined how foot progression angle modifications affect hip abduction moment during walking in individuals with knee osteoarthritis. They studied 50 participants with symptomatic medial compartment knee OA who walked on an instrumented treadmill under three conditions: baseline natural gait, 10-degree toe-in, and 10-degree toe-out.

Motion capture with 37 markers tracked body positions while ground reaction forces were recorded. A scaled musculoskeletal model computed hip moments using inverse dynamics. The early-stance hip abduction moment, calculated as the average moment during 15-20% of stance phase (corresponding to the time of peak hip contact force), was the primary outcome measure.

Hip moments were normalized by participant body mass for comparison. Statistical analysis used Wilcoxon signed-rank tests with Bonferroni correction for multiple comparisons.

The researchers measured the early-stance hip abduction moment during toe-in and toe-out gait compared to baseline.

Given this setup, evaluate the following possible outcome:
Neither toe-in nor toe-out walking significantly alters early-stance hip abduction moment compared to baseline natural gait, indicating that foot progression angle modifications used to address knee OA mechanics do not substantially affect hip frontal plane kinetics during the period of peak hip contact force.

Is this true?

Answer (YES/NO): NO